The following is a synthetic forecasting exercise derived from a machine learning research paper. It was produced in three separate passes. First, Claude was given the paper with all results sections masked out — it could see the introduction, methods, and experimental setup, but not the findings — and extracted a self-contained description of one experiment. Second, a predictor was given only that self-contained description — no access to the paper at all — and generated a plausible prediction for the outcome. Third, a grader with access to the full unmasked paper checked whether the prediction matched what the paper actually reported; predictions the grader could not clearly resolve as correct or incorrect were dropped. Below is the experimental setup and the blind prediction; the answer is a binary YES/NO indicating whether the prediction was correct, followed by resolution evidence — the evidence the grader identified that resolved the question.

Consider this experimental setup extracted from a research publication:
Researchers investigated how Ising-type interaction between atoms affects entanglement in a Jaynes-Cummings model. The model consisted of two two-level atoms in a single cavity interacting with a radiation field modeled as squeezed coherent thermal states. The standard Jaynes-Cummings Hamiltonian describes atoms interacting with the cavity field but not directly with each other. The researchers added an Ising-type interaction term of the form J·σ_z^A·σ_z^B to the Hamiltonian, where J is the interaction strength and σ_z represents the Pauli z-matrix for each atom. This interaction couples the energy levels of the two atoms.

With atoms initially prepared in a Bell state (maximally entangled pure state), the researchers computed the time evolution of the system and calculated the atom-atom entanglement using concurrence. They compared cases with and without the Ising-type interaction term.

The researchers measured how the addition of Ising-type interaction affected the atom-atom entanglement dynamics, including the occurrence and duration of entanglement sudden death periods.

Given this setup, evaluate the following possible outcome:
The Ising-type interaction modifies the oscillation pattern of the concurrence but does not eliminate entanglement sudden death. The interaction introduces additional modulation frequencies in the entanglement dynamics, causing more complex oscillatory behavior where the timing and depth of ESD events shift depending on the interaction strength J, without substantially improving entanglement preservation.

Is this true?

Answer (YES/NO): NO